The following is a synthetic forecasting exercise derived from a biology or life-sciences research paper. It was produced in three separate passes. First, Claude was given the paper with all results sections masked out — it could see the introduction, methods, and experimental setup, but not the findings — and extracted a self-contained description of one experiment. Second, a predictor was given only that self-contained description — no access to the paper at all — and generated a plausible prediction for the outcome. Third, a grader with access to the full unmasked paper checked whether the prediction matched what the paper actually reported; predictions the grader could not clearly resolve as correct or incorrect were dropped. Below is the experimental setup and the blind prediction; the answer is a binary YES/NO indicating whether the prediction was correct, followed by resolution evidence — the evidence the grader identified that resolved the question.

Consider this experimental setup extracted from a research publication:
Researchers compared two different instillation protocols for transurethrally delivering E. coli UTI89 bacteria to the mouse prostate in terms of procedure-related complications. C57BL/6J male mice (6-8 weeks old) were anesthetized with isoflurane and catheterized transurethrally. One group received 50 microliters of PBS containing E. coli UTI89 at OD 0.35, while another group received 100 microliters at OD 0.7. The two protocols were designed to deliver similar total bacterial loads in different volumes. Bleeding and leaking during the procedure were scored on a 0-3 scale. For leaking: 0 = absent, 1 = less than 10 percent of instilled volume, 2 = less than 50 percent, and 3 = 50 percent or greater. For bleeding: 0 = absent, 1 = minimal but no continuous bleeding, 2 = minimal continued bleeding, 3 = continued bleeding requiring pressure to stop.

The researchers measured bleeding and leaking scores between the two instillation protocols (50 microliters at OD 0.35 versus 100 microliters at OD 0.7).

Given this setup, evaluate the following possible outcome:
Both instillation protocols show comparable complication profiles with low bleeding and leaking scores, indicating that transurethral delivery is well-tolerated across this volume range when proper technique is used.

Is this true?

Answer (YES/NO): YES